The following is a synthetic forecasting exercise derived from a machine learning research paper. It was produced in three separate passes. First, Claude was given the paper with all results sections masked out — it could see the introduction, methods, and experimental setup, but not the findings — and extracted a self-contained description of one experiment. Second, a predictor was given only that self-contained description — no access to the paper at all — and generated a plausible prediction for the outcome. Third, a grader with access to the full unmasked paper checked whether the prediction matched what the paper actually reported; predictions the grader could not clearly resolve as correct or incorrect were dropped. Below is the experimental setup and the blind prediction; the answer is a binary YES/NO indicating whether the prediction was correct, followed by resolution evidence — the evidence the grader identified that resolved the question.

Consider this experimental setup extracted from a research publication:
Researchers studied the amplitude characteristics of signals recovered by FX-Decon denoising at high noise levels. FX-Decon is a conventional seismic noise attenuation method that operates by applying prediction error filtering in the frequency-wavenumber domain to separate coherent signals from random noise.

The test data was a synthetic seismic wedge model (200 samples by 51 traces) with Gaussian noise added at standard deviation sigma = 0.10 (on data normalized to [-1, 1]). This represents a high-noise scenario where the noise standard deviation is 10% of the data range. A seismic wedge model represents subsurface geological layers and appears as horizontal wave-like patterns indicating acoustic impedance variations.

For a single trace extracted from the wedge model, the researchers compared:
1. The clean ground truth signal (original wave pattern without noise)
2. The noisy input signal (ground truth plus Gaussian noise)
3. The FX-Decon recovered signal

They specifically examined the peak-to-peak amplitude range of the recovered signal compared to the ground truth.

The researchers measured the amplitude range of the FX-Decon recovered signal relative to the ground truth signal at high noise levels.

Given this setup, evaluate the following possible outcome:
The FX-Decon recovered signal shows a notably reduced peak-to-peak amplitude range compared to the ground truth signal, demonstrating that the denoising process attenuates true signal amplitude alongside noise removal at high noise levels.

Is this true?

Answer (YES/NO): YES